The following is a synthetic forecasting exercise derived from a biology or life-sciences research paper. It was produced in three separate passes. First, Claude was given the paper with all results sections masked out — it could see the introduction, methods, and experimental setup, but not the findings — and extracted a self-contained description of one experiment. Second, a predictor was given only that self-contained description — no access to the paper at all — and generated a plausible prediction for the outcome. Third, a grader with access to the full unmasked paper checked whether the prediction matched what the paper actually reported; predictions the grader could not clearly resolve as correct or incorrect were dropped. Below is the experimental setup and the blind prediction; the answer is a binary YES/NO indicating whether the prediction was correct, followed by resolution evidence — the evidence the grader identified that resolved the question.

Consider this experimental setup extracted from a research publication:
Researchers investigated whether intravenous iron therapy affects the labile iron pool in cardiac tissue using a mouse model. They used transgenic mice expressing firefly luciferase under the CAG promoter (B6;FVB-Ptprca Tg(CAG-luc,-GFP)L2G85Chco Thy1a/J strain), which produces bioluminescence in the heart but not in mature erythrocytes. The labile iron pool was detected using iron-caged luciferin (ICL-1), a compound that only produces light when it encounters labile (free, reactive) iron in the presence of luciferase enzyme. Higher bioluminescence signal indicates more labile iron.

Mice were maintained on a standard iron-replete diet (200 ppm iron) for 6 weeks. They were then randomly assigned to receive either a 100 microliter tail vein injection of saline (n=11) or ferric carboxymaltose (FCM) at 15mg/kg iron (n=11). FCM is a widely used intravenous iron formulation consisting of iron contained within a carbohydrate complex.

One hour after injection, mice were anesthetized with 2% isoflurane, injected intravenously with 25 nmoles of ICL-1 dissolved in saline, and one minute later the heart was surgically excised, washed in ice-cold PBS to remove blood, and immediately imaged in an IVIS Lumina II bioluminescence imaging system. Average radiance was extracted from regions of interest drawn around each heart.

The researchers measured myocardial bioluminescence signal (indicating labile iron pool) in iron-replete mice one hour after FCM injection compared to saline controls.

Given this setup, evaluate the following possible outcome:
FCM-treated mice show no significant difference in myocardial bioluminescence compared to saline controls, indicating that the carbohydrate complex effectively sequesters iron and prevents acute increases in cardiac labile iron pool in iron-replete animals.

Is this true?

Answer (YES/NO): NO